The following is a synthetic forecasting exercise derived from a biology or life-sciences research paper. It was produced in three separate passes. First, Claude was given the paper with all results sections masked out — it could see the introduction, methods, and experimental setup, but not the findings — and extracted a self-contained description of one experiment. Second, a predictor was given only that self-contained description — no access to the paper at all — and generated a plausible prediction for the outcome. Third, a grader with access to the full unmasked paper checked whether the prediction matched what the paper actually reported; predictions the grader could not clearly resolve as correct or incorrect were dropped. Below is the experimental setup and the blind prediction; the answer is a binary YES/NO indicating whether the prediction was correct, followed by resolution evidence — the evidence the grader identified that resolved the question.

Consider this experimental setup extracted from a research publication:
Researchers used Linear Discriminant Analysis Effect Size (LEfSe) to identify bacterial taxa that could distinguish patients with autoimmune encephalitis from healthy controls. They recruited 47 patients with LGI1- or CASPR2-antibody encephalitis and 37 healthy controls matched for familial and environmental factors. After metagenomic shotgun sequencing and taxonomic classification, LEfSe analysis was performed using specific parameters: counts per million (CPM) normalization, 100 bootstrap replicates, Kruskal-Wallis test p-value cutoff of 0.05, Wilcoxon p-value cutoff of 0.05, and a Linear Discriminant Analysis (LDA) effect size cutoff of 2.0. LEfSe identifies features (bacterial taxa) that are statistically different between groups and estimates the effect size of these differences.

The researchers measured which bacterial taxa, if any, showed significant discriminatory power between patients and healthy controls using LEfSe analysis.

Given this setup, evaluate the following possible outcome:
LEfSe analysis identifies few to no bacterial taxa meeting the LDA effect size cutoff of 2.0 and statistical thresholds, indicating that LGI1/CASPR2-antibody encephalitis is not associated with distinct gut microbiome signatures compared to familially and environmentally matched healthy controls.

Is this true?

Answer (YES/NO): NO